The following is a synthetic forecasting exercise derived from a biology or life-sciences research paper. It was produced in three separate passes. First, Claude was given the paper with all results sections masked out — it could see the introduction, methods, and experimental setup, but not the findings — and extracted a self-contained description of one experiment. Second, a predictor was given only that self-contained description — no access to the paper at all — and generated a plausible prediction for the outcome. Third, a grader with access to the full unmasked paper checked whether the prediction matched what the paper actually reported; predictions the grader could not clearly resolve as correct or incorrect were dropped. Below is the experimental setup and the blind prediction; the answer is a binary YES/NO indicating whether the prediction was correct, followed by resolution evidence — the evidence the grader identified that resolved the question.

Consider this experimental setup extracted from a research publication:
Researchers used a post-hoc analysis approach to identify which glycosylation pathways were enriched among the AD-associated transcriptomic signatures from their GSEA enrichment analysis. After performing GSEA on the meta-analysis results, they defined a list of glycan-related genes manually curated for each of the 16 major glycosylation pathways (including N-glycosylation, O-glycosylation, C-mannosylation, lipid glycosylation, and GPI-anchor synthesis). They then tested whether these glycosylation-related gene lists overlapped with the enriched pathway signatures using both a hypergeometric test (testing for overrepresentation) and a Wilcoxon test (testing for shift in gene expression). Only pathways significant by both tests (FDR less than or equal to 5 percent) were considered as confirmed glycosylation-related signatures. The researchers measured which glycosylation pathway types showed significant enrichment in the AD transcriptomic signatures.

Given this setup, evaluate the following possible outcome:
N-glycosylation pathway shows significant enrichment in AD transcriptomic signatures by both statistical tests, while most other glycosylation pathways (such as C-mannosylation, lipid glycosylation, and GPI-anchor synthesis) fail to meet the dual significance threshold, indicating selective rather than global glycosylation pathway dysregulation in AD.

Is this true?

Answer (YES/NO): NO